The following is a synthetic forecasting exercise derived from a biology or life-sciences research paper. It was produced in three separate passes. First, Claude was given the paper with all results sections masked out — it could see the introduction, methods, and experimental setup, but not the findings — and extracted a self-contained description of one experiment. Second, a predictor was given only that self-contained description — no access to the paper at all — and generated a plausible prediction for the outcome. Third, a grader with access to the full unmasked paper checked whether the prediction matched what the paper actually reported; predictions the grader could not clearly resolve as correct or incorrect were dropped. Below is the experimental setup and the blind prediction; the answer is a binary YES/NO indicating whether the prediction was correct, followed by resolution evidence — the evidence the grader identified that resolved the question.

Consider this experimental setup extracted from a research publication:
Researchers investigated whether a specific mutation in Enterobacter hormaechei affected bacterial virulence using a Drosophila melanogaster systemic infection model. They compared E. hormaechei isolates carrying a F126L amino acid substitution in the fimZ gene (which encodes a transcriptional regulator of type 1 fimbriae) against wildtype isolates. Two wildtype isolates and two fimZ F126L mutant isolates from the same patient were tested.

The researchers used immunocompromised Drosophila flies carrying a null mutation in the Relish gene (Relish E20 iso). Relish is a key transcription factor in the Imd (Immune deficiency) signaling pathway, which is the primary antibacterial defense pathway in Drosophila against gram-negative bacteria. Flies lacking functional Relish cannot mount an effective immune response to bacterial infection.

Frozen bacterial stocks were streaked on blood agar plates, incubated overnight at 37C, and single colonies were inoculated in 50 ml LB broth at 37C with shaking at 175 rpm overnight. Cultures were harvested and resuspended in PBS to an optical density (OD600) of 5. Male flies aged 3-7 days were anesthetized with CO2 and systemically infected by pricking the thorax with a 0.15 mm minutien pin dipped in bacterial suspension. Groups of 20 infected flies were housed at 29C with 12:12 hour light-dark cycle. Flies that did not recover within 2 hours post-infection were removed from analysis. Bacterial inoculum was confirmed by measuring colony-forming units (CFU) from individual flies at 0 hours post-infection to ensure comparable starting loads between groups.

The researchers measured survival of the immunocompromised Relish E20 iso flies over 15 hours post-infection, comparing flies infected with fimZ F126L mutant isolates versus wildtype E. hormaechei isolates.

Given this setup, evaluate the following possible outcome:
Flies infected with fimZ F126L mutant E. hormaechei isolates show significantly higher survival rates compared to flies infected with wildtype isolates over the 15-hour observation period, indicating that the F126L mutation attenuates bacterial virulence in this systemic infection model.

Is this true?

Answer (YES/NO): NO